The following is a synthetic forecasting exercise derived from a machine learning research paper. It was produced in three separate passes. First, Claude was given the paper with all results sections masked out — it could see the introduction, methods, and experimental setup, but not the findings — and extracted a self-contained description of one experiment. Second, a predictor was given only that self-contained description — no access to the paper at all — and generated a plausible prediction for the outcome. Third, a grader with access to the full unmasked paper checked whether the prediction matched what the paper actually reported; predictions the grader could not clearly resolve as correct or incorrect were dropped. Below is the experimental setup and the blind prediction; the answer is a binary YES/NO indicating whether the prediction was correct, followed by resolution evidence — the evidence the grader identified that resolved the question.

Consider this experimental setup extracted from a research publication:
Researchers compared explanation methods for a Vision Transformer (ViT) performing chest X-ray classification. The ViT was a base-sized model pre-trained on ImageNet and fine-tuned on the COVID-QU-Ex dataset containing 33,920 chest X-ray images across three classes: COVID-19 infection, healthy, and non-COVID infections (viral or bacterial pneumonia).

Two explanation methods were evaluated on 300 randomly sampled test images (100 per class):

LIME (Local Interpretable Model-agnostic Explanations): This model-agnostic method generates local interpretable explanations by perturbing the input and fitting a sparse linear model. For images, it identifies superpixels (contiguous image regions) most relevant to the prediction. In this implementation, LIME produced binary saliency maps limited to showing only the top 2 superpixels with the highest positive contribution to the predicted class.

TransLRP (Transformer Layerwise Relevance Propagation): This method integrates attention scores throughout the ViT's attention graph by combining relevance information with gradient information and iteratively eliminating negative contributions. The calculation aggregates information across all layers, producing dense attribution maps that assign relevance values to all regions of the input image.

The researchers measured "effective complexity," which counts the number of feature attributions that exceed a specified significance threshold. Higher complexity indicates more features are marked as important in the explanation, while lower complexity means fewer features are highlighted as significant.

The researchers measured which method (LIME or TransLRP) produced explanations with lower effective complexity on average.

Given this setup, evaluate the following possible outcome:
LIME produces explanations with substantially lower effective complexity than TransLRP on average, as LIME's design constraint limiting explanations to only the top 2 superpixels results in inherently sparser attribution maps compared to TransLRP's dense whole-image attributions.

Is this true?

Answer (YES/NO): YES